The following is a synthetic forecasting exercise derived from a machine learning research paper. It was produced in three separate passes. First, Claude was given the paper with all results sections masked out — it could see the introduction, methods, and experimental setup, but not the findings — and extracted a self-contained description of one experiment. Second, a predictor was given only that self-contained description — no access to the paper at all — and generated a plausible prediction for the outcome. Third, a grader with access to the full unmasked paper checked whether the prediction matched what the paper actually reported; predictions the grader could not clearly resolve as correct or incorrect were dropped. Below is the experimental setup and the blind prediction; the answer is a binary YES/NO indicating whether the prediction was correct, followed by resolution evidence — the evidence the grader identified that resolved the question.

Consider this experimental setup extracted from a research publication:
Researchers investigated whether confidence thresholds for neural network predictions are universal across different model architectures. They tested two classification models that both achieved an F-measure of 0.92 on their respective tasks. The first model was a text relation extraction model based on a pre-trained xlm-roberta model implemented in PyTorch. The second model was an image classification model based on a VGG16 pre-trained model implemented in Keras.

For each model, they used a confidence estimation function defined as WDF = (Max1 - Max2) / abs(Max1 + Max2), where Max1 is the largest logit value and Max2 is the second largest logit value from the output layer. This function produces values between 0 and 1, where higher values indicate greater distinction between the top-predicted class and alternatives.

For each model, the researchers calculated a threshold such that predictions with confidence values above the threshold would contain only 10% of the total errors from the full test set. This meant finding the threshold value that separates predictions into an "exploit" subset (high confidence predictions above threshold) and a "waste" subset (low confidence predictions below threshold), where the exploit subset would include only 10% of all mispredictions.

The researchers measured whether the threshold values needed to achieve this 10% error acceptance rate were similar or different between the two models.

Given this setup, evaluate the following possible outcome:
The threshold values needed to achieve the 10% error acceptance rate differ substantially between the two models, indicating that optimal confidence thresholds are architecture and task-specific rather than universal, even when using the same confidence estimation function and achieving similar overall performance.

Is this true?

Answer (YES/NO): YES